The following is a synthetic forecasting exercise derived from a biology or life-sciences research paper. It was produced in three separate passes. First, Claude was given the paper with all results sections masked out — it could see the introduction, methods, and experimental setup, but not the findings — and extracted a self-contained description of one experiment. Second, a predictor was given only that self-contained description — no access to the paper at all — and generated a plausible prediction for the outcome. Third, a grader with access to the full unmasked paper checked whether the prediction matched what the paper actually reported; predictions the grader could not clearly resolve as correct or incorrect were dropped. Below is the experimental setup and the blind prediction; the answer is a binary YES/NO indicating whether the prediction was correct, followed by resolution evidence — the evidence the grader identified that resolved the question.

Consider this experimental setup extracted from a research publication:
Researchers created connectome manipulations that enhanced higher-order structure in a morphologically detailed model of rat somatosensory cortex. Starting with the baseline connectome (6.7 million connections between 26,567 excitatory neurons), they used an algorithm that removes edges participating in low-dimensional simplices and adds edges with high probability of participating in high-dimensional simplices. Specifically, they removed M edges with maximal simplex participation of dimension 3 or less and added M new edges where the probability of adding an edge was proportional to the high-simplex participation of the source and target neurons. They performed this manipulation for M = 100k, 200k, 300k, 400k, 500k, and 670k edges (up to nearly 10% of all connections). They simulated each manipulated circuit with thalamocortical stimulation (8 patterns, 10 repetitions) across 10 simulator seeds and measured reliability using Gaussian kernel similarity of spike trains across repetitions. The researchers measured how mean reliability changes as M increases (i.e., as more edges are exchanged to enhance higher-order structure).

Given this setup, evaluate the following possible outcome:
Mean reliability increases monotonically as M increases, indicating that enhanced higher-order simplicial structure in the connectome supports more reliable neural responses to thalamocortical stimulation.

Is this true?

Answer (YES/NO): YES